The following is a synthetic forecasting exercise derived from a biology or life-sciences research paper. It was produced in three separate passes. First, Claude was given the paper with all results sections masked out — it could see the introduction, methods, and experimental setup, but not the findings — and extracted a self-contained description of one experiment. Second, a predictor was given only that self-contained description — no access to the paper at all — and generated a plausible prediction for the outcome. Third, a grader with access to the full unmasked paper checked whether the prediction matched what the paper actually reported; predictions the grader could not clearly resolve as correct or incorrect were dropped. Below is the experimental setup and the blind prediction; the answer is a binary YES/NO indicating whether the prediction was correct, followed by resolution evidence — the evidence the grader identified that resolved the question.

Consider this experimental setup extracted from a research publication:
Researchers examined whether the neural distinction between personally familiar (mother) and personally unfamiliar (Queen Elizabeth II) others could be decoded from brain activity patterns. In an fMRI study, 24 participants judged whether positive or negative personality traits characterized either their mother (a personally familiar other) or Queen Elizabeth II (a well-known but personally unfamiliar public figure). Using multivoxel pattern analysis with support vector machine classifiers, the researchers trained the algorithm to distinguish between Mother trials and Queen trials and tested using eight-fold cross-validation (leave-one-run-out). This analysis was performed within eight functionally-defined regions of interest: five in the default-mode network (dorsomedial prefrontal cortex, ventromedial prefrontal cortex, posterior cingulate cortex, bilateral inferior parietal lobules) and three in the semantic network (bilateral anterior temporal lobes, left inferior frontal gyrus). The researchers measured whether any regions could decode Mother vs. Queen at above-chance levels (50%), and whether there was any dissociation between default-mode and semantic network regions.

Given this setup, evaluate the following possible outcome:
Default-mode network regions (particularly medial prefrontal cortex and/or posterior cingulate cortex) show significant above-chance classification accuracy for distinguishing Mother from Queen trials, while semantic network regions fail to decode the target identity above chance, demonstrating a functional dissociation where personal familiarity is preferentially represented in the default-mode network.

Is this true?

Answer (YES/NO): NO